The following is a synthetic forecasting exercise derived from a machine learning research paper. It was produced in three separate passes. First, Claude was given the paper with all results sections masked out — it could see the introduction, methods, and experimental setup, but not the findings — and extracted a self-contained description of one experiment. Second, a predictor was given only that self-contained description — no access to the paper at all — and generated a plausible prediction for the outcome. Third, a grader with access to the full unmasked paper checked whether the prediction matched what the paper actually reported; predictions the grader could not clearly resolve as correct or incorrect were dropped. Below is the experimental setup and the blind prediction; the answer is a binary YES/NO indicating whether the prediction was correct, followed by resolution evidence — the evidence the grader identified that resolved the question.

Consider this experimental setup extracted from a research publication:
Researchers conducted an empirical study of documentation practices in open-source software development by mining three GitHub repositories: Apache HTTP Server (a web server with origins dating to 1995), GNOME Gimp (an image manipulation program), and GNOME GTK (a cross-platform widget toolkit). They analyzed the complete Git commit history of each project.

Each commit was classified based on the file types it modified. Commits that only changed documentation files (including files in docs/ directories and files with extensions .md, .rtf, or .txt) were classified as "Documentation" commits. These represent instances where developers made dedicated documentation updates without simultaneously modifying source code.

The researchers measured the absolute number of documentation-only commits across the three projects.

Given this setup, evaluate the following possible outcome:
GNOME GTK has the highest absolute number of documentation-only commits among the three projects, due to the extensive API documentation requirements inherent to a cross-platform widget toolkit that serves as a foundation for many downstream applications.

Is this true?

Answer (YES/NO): NO